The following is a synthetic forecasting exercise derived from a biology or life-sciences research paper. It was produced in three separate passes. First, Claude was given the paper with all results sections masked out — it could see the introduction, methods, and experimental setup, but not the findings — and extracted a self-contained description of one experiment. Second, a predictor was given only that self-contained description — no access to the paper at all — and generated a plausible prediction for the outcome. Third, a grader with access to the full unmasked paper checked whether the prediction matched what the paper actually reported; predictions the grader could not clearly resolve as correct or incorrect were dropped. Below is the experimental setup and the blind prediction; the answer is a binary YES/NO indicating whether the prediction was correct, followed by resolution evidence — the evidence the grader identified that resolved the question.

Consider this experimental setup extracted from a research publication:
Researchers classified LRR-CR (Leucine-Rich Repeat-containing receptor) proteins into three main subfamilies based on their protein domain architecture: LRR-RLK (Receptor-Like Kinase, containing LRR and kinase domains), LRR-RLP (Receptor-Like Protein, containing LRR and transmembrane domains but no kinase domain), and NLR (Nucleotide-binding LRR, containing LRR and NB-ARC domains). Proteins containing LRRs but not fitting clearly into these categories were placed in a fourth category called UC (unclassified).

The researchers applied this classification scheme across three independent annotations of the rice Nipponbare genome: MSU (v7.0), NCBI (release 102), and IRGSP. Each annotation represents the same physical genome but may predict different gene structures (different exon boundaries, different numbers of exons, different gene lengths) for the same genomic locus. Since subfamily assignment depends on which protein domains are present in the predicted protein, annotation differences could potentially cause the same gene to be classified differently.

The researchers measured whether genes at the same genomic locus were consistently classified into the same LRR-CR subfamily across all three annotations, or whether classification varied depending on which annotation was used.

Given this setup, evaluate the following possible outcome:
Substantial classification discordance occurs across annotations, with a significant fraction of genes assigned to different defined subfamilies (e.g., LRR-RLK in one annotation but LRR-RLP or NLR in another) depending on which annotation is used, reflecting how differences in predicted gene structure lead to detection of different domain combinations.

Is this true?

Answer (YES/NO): YES